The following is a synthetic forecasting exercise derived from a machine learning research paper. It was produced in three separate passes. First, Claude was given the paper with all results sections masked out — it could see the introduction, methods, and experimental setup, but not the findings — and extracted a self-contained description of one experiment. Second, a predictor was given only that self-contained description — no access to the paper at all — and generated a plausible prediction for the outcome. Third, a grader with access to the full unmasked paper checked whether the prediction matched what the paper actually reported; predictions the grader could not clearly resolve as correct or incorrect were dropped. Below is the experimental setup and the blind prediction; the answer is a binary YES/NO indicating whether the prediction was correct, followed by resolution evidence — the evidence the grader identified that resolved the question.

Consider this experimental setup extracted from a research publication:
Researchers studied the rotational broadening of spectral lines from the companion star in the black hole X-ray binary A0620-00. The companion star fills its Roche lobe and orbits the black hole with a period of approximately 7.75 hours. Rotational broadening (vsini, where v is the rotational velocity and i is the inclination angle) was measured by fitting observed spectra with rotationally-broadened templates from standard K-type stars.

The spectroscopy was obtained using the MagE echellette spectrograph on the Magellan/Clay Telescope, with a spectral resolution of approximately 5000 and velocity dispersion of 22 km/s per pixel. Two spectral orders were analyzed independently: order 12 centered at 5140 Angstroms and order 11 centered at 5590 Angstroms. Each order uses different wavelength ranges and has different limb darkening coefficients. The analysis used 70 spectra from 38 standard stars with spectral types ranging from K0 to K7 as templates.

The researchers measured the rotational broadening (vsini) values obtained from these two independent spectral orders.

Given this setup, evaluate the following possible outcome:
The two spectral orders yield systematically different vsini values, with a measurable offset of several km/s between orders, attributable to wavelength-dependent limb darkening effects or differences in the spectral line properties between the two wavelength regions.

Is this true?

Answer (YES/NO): NO